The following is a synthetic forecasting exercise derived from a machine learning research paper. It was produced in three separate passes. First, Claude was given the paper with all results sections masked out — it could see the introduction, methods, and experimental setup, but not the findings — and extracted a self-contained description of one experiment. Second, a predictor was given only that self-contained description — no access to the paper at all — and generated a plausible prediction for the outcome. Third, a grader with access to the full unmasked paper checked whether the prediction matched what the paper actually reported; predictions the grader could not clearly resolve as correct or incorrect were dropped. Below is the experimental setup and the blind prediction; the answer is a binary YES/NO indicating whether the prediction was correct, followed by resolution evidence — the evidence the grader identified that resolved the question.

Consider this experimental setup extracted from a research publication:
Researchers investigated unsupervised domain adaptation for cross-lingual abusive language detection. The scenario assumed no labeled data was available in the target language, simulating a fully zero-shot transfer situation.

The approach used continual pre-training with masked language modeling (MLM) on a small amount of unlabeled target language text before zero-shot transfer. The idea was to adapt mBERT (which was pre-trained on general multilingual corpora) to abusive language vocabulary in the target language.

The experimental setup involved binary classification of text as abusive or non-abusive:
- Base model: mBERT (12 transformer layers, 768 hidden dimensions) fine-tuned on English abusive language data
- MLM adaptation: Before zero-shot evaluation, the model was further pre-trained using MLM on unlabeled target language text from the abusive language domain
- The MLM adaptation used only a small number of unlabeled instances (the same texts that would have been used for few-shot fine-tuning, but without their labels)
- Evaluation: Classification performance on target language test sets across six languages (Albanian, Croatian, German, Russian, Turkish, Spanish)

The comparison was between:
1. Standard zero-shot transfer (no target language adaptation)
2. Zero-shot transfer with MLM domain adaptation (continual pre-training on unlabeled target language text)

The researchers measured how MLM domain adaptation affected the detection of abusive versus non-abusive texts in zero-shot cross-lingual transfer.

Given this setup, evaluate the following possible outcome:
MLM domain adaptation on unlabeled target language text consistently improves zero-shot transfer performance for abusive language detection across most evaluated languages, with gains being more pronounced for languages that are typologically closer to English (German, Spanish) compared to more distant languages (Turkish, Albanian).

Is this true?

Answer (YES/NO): NO